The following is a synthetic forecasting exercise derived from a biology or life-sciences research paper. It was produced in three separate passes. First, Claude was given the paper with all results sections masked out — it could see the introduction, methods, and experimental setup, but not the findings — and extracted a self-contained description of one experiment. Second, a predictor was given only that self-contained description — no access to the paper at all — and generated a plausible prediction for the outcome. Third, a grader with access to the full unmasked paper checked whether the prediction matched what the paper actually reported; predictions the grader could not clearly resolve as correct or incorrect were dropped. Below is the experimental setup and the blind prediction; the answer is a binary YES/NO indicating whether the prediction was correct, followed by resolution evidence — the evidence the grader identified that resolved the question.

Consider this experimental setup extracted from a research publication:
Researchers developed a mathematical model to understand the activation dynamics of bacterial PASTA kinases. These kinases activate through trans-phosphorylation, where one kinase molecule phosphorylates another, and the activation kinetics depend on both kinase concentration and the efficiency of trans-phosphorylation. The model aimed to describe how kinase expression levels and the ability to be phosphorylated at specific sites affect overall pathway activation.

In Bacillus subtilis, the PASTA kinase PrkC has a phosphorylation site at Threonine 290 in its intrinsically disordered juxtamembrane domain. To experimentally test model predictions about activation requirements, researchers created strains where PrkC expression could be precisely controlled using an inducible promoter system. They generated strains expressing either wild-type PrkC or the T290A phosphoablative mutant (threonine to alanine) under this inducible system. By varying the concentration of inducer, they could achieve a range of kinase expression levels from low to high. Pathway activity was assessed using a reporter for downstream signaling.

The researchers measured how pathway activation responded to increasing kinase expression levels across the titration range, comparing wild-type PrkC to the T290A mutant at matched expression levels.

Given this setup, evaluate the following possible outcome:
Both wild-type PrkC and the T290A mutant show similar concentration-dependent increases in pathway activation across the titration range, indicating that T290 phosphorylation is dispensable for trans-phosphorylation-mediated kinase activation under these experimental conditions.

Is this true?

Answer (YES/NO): NO